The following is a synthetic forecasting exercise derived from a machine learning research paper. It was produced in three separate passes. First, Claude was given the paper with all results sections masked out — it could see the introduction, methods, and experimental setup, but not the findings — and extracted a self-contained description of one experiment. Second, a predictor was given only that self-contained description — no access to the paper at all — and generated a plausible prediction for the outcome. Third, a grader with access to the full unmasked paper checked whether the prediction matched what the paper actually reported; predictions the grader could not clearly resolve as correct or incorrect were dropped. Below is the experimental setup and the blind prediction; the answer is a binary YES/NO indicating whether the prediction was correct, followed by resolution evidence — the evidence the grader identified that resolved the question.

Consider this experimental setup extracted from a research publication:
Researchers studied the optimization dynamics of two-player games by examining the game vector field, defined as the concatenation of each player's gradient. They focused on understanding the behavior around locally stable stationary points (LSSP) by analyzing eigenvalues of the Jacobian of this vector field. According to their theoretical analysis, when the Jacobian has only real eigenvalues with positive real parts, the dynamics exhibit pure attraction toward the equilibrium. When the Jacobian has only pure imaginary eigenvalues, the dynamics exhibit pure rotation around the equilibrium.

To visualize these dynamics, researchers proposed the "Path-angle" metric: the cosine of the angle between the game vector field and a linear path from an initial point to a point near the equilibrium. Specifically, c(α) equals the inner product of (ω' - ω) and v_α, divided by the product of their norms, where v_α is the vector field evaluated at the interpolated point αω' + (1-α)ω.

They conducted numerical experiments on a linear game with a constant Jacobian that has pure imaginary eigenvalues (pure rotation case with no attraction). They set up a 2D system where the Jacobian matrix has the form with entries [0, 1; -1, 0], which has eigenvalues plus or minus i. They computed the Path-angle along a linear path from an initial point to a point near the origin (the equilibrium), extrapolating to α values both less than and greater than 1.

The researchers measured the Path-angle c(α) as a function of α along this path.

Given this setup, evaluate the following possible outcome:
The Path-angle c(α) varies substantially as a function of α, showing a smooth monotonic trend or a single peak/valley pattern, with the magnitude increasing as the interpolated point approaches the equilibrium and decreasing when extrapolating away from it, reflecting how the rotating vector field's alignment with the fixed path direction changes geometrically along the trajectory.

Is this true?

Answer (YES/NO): YES